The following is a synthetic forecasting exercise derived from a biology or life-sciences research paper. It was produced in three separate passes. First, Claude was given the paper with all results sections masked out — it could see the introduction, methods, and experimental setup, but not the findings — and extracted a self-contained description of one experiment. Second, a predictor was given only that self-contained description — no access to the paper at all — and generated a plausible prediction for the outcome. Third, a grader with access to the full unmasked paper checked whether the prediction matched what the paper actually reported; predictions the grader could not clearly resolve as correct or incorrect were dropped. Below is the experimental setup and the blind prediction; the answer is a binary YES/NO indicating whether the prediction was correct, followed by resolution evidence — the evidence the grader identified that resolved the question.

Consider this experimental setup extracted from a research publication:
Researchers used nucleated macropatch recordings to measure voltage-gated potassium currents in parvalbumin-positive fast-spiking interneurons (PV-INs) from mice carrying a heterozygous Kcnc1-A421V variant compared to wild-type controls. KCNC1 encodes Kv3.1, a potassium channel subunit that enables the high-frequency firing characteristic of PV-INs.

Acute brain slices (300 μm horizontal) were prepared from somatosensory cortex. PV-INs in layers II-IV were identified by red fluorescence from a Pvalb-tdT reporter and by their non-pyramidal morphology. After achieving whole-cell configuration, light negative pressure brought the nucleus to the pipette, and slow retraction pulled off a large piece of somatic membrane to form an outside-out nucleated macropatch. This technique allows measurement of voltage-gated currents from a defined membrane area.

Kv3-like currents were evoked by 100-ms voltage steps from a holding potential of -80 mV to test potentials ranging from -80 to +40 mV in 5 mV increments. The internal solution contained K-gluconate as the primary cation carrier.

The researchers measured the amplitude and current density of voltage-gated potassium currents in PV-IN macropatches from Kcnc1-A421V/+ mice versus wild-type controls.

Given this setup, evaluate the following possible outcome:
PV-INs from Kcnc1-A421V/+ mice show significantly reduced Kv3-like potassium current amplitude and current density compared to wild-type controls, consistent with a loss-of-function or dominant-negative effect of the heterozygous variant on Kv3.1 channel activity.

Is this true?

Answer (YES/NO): YES